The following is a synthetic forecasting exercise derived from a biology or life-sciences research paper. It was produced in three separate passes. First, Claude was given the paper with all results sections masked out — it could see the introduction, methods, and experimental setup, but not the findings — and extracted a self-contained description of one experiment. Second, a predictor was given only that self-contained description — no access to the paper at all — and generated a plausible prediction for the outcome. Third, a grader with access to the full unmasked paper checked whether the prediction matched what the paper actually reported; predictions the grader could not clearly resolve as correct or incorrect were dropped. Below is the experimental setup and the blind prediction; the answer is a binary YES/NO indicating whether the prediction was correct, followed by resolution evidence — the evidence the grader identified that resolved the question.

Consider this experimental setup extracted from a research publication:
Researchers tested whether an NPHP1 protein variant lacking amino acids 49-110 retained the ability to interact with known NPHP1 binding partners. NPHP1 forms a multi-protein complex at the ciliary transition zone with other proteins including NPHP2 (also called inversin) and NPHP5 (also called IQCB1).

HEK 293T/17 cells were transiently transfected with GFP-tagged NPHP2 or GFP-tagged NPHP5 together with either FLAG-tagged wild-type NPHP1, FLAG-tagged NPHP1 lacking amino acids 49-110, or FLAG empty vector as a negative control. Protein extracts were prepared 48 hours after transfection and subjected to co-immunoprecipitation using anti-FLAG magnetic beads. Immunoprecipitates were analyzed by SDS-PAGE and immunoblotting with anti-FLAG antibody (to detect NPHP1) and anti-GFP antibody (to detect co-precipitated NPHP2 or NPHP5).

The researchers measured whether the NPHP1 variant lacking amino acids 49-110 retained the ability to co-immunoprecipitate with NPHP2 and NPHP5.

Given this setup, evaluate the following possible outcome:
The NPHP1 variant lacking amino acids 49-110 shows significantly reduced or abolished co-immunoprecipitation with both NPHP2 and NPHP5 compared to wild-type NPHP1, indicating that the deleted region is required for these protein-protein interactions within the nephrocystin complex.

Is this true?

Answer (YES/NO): NO